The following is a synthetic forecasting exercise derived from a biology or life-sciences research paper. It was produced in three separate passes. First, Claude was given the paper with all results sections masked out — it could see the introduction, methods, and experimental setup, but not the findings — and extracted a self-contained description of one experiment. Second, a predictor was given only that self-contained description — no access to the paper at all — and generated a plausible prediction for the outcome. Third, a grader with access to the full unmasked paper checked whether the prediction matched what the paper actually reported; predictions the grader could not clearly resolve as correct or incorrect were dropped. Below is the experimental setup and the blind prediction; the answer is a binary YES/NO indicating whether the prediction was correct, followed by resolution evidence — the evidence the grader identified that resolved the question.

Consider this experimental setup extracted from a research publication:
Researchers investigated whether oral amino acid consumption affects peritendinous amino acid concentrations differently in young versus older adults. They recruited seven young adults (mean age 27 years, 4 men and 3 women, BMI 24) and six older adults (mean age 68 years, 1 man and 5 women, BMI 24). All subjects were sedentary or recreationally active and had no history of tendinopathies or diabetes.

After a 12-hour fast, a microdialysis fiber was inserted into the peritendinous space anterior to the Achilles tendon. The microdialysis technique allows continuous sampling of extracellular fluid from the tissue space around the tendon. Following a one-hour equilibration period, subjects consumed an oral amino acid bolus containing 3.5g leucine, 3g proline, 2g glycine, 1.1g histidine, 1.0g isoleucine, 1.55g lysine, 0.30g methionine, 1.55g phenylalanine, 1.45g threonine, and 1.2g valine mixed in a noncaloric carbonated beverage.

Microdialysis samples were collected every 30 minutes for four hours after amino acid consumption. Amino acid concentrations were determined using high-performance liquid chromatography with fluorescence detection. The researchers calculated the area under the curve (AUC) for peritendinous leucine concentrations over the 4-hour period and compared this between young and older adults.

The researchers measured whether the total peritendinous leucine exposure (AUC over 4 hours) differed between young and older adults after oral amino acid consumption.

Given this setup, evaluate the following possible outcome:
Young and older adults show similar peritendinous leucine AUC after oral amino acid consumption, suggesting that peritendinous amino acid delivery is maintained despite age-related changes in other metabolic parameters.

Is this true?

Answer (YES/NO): YES